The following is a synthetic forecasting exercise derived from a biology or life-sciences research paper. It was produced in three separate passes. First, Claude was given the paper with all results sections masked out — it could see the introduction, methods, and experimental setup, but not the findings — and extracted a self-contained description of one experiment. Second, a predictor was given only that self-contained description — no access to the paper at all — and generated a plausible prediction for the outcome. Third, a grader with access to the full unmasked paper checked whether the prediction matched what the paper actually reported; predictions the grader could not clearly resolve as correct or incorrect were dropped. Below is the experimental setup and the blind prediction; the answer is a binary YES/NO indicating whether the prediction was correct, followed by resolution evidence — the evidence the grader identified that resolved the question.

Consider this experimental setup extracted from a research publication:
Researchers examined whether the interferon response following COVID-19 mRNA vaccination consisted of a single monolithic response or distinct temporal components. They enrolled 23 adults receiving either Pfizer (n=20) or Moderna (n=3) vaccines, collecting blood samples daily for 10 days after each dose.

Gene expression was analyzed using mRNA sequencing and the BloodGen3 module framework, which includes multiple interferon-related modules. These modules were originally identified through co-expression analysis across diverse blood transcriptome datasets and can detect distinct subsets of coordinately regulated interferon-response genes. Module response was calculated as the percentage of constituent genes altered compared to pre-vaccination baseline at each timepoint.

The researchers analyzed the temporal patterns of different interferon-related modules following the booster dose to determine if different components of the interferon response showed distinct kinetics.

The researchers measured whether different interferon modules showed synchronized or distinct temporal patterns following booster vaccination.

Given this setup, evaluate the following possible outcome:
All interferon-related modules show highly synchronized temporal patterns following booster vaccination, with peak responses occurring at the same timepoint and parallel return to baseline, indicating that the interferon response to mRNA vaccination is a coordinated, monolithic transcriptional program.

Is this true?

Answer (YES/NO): NO